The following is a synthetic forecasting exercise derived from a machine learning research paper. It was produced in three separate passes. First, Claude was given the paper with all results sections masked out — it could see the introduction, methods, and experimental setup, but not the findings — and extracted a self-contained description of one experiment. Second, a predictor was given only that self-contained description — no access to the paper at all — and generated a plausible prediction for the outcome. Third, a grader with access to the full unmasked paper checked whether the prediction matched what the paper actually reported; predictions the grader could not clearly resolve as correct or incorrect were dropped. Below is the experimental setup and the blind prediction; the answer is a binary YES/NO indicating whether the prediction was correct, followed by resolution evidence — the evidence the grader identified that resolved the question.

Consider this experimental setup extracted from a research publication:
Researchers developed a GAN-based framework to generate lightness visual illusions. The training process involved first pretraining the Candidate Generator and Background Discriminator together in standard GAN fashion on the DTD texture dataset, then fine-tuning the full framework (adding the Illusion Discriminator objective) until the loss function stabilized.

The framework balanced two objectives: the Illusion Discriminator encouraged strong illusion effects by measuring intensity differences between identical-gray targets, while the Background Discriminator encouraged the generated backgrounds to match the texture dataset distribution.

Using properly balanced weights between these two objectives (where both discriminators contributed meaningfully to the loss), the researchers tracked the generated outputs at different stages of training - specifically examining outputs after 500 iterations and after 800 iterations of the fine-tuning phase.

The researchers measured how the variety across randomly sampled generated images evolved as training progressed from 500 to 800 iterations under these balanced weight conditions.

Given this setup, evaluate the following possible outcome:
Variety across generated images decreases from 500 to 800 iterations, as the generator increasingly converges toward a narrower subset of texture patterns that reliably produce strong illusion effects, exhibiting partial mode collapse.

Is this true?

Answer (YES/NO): NO